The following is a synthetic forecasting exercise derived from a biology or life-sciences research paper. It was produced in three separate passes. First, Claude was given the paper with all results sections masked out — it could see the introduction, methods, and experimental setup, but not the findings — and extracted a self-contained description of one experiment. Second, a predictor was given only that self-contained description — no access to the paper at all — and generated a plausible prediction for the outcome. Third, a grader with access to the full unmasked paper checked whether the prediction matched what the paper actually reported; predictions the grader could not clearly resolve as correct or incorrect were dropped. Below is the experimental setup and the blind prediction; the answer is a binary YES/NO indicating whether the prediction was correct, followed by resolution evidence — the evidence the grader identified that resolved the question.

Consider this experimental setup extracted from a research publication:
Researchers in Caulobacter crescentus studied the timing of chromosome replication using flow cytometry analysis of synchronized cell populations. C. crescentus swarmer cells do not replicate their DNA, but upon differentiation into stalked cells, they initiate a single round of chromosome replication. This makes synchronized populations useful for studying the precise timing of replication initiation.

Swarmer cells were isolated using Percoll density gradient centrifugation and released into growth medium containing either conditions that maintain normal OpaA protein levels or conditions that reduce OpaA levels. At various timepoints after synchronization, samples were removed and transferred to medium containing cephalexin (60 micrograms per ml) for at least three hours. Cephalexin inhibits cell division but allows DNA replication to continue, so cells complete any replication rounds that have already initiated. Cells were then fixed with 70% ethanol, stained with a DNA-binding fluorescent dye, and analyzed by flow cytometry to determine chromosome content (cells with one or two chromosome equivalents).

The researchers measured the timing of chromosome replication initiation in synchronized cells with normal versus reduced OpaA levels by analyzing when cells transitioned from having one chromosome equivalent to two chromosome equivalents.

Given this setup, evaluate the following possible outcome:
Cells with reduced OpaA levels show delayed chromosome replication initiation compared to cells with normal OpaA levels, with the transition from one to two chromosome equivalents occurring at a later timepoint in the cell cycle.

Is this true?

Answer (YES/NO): YES